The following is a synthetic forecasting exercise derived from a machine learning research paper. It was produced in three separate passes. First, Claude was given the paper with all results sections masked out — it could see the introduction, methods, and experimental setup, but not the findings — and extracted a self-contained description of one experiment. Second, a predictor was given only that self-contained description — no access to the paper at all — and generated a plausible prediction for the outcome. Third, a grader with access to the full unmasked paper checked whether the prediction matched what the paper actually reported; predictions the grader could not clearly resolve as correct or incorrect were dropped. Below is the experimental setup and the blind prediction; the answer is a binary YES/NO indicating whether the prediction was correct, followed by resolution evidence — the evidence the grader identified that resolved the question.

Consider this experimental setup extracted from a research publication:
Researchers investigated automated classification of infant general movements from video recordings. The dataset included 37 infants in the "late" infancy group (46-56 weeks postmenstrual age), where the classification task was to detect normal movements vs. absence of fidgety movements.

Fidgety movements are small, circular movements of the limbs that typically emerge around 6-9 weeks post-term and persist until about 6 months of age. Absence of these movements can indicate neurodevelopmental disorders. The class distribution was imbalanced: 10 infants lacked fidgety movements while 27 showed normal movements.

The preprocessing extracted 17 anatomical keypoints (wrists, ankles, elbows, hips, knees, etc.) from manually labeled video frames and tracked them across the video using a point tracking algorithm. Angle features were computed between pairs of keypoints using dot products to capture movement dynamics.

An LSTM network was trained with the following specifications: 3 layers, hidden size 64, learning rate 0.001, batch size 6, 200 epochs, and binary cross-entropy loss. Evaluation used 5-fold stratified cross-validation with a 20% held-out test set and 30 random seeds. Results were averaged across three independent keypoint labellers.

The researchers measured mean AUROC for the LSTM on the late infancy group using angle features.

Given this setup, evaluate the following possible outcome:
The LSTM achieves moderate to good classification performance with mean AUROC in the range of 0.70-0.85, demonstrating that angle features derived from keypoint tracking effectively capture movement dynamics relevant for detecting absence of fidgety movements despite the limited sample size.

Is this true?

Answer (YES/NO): NO